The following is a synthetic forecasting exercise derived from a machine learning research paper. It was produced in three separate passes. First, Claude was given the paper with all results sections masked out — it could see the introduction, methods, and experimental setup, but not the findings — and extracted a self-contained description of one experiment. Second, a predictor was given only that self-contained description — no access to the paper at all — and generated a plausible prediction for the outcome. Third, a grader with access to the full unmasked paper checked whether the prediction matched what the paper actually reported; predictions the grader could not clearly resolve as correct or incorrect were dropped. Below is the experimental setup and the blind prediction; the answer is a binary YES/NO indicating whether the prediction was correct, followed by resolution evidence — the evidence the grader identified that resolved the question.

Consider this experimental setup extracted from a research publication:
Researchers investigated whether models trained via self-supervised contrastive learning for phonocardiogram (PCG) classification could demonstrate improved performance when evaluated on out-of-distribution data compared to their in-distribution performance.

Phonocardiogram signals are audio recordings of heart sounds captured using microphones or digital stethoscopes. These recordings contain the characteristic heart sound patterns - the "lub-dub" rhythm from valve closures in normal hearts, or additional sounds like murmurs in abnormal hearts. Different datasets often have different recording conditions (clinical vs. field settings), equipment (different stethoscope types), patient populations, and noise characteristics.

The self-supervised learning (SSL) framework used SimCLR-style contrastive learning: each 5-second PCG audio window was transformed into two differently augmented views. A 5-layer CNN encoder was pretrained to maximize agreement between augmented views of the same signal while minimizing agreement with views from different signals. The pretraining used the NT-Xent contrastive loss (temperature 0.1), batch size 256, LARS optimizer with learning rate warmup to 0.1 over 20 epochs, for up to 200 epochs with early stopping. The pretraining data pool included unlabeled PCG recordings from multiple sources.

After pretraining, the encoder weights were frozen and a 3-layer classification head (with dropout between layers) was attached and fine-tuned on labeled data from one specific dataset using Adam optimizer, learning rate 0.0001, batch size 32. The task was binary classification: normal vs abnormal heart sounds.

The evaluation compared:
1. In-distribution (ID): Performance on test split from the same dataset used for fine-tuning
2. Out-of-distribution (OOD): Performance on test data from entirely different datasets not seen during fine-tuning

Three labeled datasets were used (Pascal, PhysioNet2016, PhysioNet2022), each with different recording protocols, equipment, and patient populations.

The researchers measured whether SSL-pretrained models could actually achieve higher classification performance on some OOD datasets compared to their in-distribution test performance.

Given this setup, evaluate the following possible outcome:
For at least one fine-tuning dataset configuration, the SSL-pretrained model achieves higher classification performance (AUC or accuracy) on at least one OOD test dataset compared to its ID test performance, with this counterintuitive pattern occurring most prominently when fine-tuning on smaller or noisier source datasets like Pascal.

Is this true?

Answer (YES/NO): YES